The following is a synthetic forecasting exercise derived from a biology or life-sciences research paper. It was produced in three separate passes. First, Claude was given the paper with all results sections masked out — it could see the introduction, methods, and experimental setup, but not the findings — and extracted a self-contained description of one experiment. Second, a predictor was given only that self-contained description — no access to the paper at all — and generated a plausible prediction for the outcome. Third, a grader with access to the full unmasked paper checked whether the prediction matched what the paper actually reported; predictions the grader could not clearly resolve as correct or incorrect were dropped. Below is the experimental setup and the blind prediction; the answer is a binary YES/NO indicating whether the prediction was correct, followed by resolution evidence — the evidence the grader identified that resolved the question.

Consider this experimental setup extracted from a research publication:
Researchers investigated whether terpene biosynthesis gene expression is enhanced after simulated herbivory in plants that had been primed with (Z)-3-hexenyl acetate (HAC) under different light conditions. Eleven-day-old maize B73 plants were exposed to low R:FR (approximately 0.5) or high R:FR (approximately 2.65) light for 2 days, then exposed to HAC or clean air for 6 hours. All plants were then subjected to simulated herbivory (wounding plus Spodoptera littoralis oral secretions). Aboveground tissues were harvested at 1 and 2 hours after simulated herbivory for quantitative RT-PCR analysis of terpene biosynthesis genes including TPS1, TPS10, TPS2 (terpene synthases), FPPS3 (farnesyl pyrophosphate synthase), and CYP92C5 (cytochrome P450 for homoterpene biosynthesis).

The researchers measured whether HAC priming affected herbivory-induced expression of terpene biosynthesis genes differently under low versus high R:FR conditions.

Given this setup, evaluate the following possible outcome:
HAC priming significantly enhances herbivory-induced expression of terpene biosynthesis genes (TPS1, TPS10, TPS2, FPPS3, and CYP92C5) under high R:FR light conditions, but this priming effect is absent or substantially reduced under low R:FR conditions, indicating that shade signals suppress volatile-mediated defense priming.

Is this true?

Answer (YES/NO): NO